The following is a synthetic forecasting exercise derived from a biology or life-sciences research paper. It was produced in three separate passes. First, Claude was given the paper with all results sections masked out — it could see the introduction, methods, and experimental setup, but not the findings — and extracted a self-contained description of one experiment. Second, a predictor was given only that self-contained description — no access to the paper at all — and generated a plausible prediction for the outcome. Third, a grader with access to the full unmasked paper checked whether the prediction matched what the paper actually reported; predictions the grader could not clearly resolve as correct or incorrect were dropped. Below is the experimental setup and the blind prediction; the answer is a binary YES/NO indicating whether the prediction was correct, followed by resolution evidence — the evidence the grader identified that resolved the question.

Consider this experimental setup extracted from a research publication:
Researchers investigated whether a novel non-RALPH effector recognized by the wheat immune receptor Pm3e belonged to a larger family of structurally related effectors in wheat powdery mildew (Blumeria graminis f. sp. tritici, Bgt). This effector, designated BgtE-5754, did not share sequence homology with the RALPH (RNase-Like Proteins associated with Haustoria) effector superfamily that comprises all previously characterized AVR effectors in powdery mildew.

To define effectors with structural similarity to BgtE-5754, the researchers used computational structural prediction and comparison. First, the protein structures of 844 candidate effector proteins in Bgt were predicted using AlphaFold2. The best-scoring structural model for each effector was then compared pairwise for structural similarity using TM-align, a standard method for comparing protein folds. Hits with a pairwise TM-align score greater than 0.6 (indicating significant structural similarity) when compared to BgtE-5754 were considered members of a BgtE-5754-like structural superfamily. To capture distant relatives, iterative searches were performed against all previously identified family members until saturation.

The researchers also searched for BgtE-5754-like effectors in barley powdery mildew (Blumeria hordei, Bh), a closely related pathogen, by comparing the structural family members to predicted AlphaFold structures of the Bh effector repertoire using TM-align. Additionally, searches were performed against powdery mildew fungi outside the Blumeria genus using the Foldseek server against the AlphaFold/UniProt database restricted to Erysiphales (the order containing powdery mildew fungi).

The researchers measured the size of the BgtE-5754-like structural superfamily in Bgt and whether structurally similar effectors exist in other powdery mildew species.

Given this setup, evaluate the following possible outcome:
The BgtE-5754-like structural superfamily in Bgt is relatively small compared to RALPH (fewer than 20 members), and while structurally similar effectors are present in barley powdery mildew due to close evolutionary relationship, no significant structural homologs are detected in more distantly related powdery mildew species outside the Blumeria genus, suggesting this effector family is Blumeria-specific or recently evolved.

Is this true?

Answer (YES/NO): NO